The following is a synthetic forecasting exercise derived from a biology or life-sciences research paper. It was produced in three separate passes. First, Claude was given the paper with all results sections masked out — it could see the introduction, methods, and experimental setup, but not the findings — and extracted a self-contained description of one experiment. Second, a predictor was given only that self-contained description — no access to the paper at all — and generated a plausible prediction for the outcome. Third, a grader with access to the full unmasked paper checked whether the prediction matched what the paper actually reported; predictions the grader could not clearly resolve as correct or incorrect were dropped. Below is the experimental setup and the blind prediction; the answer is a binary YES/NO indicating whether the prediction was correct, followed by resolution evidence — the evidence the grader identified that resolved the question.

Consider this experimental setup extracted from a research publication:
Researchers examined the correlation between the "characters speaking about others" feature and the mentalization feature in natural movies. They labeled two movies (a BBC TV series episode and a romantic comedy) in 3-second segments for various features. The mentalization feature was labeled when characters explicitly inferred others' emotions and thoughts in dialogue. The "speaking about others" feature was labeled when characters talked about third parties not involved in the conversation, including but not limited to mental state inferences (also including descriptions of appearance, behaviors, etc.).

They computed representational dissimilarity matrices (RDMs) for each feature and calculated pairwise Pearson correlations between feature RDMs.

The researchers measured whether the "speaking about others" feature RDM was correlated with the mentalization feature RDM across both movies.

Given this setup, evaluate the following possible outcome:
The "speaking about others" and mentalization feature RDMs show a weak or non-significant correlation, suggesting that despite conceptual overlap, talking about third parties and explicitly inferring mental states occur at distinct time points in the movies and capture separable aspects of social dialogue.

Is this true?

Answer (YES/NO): NO